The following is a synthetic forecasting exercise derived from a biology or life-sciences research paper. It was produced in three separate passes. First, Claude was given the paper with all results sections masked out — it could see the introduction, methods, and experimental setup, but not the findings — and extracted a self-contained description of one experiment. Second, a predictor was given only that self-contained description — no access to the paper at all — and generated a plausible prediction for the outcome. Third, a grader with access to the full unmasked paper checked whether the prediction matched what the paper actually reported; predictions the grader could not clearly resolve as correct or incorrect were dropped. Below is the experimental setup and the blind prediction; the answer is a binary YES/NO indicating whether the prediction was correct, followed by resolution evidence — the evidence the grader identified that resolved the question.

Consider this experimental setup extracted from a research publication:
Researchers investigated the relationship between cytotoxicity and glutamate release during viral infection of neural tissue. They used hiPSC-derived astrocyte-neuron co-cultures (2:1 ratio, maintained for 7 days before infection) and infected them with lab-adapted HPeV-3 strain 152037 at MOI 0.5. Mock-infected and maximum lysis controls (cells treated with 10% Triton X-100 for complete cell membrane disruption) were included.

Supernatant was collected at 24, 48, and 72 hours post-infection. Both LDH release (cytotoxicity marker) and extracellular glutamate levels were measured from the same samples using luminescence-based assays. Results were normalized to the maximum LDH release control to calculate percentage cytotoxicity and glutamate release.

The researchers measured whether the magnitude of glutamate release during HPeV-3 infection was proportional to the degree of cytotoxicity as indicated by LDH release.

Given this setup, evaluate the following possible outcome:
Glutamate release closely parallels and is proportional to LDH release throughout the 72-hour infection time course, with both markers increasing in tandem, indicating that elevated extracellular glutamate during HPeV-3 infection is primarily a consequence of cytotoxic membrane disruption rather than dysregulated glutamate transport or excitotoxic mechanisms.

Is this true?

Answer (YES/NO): NO